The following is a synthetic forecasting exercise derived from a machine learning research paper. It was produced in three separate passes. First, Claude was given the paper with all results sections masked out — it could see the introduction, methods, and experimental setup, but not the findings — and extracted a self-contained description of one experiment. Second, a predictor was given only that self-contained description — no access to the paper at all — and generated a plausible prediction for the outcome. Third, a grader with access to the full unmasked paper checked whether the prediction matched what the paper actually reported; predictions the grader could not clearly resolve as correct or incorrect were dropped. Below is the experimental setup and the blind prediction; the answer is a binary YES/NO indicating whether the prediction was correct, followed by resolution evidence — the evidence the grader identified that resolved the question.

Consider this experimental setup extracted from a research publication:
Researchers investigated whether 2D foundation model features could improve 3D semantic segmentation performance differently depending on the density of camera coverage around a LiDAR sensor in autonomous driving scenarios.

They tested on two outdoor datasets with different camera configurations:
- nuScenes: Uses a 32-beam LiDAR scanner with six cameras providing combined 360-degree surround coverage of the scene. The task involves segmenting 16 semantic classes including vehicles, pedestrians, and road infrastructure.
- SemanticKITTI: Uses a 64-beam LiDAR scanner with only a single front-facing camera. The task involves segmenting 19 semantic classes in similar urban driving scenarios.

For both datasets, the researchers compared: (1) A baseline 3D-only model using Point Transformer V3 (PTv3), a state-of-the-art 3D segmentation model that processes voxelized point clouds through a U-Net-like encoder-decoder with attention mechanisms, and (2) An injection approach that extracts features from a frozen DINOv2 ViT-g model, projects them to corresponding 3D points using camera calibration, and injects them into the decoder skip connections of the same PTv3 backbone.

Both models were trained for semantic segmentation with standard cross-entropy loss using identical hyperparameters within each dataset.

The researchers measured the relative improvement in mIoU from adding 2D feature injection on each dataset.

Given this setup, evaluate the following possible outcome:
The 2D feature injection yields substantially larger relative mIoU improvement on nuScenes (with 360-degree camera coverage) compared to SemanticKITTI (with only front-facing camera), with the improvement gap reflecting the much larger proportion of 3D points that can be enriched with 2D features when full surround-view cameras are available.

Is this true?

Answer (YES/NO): YES